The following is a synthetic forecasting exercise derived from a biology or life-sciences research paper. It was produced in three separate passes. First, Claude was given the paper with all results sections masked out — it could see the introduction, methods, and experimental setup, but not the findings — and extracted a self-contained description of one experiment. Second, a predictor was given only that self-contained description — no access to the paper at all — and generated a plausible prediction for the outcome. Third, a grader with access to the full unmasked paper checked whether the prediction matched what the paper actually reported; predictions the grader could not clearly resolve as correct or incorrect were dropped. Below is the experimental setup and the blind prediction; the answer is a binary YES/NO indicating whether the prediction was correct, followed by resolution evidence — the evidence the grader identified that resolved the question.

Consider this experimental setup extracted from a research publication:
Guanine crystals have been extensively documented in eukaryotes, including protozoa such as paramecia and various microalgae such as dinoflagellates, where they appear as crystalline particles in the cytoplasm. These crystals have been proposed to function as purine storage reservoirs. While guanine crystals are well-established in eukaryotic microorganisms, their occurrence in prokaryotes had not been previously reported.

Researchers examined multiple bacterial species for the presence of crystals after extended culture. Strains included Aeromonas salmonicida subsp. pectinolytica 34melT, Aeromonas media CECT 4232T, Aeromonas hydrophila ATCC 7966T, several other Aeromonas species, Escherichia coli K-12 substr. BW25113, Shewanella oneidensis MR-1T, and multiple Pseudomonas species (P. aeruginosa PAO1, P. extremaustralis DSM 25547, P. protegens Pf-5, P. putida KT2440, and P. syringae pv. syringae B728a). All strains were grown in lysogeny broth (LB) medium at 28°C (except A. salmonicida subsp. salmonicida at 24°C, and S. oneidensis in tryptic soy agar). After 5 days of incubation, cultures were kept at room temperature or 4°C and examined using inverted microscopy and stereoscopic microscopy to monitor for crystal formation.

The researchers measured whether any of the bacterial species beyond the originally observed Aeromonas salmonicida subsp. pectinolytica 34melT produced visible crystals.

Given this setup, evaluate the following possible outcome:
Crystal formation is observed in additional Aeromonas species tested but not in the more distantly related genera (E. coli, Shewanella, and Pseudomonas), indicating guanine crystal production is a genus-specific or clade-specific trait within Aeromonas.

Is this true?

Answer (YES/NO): NO